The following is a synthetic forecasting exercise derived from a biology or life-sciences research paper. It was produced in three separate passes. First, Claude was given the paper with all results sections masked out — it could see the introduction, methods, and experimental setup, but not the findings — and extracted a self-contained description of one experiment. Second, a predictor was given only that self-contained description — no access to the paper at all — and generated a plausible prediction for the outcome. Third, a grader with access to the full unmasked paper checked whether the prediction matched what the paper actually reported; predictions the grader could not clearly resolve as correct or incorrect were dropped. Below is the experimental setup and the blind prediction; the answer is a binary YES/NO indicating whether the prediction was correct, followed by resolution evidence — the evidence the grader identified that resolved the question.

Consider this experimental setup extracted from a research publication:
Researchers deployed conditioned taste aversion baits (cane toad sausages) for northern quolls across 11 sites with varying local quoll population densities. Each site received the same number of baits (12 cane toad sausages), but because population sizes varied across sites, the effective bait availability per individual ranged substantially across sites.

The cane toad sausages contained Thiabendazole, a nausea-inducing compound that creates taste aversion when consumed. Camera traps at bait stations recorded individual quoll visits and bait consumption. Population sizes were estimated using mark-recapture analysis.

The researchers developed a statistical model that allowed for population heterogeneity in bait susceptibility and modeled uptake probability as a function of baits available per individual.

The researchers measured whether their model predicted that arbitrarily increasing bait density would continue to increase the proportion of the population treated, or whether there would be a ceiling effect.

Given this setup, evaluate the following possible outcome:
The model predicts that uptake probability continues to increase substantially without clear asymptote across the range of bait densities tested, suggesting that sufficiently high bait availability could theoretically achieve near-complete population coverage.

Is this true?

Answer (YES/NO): NO